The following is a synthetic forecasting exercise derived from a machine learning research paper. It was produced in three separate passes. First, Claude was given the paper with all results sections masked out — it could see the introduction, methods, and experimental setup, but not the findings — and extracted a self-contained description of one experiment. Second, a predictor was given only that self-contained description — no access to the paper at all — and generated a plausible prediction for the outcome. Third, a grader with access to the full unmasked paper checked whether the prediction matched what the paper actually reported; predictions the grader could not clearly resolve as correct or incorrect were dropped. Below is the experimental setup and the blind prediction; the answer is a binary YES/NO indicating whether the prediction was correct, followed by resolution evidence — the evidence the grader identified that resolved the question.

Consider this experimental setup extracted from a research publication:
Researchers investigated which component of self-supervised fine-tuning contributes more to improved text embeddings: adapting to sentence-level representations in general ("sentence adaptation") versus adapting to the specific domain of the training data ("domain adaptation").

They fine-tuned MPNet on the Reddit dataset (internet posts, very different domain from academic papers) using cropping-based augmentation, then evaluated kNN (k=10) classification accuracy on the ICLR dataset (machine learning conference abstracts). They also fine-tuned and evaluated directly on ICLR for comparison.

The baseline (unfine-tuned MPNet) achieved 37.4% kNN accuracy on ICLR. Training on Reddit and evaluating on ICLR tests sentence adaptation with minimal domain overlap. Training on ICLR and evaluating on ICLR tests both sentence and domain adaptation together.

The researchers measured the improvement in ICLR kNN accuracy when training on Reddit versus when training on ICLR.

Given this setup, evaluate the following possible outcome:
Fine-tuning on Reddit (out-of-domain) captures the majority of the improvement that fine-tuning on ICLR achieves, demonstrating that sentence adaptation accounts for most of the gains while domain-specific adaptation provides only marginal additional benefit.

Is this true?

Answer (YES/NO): YES